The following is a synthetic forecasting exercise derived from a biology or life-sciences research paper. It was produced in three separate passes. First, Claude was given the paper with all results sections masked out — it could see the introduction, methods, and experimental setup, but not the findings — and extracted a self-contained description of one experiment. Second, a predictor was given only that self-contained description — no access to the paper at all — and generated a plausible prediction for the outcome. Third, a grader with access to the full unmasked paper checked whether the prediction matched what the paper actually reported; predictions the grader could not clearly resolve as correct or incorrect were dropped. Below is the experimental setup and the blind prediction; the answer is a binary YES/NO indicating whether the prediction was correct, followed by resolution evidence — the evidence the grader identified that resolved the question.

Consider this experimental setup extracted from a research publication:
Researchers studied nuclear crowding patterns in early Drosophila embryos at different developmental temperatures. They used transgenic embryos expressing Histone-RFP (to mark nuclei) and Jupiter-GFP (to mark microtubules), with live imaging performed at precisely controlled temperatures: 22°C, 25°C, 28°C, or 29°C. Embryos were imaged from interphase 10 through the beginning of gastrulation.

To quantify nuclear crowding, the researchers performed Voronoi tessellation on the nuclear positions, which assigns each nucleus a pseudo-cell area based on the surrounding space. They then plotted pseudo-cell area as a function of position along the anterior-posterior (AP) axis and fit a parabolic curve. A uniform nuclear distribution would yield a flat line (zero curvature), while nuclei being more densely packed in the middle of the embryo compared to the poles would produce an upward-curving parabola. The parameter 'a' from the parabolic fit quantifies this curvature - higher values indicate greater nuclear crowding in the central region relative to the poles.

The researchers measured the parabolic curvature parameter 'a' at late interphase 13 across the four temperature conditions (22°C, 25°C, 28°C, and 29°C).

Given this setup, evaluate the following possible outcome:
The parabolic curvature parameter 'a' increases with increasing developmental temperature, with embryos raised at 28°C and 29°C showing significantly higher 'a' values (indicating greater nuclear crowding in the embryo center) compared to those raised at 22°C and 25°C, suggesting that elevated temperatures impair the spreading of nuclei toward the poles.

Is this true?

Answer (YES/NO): NO